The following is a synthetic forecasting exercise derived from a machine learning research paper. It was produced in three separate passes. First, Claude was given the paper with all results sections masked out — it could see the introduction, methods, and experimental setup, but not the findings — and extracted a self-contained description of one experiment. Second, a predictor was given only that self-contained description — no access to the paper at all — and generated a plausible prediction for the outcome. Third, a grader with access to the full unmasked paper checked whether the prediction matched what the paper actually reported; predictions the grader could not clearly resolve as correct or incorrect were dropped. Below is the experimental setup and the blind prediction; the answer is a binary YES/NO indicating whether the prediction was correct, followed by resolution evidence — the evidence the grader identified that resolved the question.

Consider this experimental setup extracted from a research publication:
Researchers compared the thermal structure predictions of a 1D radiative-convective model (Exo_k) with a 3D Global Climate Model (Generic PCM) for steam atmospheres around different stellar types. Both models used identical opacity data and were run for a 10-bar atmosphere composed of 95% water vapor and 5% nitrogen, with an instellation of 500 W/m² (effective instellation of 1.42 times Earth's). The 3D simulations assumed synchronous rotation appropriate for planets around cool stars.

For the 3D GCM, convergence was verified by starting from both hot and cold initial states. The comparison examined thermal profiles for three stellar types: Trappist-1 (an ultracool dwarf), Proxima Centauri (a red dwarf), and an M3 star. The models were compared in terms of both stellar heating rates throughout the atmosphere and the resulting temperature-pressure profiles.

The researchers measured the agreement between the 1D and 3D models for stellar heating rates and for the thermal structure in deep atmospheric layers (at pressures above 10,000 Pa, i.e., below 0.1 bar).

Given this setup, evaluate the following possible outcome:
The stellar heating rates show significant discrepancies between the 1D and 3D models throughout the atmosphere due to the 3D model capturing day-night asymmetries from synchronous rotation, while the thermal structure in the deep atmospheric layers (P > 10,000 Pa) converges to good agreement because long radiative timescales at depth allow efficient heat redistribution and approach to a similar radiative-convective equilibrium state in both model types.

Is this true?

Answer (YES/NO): NO